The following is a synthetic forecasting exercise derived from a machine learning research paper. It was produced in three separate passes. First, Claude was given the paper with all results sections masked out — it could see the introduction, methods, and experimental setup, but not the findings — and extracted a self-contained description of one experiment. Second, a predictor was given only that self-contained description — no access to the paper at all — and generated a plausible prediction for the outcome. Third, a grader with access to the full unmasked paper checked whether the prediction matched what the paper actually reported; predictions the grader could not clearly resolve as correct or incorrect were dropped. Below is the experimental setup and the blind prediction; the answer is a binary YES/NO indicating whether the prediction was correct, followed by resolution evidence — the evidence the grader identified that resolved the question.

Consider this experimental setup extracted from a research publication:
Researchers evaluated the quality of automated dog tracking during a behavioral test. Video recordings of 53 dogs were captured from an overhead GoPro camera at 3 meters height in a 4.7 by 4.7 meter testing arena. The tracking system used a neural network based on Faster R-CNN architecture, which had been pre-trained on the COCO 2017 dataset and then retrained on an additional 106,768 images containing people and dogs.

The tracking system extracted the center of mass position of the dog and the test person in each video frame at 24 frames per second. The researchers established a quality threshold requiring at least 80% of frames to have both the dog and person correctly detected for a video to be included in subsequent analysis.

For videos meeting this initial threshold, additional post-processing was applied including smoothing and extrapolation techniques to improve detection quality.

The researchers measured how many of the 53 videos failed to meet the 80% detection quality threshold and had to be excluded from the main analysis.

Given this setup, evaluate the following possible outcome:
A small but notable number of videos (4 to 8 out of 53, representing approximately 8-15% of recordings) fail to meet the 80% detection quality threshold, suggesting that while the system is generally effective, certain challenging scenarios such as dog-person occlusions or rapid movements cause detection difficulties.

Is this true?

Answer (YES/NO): NO